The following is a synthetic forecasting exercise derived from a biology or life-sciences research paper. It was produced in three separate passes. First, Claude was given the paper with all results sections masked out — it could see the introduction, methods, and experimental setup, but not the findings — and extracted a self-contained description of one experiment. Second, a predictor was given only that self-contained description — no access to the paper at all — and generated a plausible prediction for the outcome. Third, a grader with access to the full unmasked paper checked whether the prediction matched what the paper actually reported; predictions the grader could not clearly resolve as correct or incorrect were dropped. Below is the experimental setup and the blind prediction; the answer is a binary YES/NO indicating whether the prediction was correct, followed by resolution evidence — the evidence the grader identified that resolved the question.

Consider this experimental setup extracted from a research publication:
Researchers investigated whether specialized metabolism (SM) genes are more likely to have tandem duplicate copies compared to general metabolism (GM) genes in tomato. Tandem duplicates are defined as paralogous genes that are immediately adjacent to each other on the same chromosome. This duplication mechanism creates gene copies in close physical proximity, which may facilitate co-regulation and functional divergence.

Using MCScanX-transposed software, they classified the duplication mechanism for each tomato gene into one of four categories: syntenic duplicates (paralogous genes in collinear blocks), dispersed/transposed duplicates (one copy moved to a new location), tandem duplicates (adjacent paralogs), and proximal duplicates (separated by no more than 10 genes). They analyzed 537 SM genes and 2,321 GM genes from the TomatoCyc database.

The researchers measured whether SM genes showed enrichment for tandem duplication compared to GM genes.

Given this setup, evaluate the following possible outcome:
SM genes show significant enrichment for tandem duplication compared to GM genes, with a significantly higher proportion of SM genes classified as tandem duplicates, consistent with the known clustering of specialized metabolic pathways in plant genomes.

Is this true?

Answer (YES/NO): YES